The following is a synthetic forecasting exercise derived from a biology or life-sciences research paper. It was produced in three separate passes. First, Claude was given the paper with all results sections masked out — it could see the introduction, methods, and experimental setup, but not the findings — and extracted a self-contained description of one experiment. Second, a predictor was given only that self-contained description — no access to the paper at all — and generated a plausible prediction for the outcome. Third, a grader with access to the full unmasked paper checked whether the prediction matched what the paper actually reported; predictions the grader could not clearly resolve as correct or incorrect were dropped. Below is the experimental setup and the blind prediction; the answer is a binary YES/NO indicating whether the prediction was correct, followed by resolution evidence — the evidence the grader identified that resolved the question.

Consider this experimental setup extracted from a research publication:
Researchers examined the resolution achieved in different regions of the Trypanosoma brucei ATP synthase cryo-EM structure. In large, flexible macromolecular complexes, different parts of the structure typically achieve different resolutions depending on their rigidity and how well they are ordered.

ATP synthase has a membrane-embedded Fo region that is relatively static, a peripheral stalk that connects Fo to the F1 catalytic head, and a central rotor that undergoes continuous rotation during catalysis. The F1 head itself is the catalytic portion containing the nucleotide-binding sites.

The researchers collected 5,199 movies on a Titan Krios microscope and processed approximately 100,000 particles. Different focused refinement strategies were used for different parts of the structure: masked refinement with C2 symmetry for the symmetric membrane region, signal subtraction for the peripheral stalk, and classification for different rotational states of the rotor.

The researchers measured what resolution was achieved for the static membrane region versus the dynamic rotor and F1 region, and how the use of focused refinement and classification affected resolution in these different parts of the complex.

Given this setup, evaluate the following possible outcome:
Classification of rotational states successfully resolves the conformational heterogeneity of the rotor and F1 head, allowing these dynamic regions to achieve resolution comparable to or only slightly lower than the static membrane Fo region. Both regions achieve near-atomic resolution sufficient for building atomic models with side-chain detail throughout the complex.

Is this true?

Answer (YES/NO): NO